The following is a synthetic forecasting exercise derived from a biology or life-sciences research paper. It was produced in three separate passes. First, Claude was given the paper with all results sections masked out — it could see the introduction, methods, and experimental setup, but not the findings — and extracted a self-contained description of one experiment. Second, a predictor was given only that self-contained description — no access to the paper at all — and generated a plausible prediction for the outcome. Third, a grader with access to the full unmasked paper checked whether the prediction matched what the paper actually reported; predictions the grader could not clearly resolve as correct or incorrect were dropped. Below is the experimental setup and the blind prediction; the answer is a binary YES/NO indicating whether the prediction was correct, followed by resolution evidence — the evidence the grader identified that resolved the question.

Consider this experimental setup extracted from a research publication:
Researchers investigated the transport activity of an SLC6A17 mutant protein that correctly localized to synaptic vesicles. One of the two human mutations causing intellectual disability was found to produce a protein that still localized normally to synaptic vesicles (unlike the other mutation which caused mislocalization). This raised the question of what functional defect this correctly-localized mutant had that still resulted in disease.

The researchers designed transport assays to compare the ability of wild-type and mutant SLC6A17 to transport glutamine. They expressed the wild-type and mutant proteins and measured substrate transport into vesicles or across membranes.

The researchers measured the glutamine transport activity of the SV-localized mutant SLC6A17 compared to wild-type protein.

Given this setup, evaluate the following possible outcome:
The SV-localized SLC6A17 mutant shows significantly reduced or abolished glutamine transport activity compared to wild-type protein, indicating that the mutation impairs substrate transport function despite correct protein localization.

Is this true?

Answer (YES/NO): YES